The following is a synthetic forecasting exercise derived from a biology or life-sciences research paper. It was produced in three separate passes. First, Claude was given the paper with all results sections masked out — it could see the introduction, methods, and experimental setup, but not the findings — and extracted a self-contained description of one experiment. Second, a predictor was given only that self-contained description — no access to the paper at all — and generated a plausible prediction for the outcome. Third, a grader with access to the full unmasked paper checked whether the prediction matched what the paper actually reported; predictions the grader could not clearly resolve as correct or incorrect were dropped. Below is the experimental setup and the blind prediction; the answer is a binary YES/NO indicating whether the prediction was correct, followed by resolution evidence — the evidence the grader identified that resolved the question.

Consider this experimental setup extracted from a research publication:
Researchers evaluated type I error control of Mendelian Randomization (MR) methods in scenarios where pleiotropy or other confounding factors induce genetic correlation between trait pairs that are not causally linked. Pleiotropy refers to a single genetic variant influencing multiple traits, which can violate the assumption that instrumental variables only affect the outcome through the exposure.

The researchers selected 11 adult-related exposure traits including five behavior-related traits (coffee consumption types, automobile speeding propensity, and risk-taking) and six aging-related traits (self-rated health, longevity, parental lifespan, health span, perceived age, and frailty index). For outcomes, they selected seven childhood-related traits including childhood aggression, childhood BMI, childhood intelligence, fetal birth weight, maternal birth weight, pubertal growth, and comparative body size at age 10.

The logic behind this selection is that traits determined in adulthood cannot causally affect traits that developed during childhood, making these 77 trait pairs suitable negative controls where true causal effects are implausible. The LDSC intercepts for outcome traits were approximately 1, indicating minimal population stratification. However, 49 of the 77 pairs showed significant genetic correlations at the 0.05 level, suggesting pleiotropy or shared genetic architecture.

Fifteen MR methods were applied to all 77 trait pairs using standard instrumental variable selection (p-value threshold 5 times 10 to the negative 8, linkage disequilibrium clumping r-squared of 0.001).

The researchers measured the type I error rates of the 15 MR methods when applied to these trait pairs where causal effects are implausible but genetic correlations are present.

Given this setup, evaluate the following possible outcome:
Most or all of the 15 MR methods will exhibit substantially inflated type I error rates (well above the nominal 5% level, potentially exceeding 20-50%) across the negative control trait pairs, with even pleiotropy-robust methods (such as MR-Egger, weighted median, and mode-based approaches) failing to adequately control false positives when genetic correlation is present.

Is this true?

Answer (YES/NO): NO